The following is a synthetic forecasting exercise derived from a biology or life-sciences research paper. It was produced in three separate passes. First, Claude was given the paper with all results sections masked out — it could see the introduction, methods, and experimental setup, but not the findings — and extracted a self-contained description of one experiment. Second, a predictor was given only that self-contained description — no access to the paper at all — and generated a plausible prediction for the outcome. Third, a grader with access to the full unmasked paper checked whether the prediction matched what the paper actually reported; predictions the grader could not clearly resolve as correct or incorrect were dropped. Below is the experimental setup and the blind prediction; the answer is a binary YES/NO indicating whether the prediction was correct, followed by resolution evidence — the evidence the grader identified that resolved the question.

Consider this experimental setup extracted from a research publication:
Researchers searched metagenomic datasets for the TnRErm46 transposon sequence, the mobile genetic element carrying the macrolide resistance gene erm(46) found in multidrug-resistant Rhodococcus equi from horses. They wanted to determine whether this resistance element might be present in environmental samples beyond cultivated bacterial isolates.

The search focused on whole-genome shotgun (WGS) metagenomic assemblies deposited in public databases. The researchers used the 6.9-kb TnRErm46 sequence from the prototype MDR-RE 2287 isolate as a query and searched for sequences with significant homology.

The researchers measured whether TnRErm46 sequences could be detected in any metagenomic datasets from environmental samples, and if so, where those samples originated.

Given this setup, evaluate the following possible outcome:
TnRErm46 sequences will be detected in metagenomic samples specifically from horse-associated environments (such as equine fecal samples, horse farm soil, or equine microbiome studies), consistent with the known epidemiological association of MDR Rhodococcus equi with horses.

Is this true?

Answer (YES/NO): NO